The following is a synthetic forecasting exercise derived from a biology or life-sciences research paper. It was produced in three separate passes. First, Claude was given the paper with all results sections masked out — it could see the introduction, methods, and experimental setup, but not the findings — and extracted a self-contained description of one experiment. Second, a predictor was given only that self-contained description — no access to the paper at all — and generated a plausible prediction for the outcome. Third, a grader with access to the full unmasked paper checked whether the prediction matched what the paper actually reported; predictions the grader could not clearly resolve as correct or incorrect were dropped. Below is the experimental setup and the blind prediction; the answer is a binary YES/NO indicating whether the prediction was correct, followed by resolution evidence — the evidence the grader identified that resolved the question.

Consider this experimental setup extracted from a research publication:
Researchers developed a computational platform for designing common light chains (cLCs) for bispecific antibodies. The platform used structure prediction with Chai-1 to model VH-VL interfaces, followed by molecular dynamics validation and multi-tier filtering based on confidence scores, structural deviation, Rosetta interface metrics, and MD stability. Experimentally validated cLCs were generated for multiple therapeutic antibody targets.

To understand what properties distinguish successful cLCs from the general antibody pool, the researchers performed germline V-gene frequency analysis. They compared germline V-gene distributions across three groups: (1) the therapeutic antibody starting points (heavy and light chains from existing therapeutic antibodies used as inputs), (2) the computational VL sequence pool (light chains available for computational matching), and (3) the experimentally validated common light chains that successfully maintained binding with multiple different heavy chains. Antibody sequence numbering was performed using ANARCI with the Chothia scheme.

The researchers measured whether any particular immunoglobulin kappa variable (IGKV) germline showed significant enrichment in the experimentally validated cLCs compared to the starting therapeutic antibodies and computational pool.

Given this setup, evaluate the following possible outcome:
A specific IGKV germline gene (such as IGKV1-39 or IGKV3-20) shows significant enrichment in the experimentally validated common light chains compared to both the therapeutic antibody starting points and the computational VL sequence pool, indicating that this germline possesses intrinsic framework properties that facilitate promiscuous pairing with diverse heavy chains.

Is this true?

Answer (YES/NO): NO